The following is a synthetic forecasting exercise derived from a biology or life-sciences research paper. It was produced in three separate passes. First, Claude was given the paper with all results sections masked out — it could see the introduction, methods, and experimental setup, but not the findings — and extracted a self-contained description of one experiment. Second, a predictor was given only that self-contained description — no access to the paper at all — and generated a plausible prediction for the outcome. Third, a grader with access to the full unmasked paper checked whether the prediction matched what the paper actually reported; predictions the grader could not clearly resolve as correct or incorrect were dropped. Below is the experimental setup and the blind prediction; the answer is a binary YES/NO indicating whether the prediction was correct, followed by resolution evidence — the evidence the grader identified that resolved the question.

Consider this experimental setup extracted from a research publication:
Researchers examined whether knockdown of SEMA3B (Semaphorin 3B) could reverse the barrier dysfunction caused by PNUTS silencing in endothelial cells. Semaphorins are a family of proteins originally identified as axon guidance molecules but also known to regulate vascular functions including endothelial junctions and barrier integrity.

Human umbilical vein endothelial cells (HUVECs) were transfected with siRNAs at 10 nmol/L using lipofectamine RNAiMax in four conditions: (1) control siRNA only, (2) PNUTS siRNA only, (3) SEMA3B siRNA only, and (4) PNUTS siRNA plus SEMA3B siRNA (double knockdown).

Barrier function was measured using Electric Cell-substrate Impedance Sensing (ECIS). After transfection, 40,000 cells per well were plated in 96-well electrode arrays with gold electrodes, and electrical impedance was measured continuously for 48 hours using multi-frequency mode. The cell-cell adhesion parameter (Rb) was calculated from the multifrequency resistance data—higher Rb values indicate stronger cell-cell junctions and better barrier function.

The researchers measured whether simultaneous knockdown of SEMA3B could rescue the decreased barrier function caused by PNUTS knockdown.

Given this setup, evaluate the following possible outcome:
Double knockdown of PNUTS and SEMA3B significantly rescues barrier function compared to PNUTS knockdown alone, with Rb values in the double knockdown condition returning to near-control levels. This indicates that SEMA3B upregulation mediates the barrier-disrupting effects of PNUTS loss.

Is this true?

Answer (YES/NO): YES